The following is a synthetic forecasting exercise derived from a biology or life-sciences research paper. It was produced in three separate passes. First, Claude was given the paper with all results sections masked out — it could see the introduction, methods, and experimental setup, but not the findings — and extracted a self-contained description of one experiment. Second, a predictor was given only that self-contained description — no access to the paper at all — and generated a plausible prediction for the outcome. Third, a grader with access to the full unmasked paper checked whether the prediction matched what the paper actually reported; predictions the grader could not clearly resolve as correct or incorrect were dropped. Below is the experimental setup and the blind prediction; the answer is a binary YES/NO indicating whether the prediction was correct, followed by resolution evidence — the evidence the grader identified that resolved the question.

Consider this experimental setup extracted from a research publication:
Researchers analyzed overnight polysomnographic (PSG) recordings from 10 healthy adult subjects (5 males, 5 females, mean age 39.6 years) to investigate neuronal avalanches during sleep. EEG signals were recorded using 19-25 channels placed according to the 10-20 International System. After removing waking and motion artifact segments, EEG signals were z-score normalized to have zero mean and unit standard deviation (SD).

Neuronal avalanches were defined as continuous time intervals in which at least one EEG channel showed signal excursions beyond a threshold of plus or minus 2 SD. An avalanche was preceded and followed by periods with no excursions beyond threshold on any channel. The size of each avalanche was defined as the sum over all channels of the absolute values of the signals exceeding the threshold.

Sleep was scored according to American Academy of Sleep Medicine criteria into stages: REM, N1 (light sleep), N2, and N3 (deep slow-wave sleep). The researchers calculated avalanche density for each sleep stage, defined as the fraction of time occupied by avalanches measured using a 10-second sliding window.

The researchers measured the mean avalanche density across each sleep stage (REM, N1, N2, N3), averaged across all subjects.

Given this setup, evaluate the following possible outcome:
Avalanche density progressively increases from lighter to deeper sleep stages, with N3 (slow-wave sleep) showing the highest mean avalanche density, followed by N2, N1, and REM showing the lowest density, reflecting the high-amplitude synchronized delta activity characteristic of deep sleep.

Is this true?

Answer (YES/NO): YES